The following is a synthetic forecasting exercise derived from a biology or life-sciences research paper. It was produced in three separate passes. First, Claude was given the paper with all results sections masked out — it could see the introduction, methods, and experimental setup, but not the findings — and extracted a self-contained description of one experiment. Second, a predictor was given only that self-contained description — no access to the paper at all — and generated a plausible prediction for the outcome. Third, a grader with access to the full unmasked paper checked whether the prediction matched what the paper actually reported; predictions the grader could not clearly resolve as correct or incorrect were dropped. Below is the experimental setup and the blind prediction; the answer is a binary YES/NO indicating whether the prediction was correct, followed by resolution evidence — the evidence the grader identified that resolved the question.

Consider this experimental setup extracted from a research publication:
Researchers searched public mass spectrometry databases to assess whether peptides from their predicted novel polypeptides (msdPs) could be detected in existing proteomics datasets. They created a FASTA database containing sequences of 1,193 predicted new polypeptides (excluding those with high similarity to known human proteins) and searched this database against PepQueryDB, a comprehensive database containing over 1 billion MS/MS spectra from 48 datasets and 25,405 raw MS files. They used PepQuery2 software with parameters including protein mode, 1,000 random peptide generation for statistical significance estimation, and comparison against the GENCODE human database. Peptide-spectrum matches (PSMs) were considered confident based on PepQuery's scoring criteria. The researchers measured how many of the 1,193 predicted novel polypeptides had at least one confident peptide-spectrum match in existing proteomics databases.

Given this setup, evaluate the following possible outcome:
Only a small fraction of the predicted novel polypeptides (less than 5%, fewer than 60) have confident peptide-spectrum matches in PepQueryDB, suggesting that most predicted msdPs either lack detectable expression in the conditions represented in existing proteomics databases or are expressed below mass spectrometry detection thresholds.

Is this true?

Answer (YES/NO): NO